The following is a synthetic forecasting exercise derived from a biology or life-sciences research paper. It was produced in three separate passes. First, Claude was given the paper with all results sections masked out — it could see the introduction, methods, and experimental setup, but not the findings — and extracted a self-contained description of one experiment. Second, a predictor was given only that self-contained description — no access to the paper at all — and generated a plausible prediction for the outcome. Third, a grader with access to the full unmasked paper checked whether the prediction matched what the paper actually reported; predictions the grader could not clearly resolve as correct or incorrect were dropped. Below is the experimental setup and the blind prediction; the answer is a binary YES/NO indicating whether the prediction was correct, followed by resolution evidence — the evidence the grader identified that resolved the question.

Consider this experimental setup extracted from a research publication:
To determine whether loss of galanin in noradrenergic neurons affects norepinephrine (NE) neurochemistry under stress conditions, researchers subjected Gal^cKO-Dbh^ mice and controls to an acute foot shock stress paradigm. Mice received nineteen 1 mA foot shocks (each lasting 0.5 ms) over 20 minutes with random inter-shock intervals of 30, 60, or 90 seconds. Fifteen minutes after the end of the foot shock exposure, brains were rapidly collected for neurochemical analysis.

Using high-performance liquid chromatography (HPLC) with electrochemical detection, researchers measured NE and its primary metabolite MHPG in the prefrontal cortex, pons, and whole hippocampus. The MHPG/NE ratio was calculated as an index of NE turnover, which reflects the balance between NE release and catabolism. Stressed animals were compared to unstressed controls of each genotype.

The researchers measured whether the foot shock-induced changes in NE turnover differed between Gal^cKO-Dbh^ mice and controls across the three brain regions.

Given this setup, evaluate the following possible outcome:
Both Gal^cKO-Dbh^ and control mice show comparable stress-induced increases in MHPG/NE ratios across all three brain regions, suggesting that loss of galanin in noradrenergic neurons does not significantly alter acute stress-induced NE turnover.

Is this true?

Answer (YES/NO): YES